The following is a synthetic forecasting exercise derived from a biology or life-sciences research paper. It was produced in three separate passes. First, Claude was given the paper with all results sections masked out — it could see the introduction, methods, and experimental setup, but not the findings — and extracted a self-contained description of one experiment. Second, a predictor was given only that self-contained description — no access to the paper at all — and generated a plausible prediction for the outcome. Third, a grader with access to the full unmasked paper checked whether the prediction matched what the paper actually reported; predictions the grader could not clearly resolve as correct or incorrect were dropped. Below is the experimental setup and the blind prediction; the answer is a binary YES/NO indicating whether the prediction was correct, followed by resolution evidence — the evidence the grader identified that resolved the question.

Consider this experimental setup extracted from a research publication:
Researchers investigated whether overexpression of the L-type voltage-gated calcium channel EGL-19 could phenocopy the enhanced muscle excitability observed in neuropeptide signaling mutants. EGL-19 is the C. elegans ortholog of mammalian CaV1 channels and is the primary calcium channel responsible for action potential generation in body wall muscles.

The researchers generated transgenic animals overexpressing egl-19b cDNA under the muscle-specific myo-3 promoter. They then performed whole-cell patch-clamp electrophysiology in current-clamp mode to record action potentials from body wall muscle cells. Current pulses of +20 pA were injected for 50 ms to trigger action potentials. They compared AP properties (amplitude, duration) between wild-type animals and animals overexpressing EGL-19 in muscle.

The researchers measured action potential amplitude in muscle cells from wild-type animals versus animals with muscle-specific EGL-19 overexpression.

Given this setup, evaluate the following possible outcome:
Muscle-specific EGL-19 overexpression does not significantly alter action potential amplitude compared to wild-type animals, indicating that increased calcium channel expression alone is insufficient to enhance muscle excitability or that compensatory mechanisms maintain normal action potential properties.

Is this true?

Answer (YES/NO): YES